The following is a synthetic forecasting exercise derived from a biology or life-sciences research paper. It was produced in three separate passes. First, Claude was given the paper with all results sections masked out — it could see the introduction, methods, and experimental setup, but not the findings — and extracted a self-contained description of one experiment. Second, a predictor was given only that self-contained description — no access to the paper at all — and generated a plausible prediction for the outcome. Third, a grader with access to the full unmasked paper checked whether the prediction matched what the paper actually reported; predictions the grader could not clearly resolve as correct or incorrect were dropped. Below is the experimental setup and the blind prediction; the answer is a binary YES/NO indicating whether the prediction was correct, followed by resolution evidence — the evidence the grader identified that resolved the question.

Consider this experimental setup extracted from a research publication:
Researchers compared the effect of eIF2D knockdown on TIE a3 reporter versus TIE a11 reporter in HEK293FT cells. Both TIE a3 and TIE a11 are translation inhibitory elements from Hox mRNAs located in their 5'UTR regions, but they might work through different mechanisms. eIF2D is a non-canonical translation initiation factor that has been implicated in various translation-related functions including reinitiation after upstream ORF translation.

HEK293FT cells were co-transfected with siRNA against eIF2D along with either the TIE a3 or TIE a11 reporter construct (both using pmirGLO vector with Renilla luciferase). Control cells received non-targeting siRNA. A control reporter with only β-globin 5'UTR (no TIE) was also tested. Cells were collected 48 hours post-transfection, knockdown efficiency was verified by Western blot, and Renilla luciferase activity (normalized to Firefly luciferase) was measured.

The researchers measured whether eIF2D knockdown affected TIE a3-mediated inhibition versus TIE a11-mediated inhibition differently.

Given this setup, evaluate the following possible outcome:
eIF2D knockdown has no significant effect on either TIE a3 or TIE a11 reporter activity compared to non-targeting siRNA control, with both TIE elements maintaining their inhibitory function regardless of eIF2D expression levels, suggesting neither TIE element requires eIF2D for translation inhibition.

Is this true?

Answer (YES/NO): NO